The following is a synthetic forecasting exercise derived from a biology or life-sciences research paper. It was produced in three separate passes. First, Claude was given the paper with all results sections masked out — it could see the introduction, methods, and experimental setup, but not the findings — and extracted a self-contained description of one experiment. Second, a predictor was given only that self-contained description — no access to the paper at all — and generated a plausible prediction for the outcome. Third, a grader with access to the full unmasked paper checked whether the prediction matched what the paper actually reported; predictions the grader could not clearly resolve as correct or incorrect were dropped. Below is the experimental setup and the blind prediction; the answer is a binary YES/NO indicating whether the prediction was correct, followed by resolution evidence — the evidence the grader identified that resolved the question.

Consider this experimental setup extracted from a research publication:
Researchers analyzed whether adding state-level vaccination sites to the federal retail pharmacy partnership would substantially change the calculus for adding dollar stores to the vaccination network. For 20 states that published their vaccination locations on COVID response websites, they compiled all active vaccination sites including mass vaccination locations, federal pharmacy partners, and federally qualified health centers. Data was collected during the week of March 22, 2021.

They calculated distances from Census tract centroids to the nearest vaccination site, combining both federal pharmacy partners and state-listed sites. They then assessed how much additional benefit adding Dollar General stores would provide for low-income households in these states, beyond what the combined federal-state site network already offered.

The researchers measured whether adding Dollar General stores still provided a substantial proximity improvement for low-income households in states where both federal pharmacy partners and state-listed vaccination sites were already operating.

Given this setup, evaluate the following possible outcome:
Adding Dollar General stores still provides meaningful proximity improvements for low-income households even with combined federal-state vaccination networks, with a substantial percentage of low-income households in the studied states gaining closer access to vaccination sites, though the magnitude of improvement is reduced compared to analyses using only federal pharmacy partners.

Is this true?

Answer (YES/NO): YES